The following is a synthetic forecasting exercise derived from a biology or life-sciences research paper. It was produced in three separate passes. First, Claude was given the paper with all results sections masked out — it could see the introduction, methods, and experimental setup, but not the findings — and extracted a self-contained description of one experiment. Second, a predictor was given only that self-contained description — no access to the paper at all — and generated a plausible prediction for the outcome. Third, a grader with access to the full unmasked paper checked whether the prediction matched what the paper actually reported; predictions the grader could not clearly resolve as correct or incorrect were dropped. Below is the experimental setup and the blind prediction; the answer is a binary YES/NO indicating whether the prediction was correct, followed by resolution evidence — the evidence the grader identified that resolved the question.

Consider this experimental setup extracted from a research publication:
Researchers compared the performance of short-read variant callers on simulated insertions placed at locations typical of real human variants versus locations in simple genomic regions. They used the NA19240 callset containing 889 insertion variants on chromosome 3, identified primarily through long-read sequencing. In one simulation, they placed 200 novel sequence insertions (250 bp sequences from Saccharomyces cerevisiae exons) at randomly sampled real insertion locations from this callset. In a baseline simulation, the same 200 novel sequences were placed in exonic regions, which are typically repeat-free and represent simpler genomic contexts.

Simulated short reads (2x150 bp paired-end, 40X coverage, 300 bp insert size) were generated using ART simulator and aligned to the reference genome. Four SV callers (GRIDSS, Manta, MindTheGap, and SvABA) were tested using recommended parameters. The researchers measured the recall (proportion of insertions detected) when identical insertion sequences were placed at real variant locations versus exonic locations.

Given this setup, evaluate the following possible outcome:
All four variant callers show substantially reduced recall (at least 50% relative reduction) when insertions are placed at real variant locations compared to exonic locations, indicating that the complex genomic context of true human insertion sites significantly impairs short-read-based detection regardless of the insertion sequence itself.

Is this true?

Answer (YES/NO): NO